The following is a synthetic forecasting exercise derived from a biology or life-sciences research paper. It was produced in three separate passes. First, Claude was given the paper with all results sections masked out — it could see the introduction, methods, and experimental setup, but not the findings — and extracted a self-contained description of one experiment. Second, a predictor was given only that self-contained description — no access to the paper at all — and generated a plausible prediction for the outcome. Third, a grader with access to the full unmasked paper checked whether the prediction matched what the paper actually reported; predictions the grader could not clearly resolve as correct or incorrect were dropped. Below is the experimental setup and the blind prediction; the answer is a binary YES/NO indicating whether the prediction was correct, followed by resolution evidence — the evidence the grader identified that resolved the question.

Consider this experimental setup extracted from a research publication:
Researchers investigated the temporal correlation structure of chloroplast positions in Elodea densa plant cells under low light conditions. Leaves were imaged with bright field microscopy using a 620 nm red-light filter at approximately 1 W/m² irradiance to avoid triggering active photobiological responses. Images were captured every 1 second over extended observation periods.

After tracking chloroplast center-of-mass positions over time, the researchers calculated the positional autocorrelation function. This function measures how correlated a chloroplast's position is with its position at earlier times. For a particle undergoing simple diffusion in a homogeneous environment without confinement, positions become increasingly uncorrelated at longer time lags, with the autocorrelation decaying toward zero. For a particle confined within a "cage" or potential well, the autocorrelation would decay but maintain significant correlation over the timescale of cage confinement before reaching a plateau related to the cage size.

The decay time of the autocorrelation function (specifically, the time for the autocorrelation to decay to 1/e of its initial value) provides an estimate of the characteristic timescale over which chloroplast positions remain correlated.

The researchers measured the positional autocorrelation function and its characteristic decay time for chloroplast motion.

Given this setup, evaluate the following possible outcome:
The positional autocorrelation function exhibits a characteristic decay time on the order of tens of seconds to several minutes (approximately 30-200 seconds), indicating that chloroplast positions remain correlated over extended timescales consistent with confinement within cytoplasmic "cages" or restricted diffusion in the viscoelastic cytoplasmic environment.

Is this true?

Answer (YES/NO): NO